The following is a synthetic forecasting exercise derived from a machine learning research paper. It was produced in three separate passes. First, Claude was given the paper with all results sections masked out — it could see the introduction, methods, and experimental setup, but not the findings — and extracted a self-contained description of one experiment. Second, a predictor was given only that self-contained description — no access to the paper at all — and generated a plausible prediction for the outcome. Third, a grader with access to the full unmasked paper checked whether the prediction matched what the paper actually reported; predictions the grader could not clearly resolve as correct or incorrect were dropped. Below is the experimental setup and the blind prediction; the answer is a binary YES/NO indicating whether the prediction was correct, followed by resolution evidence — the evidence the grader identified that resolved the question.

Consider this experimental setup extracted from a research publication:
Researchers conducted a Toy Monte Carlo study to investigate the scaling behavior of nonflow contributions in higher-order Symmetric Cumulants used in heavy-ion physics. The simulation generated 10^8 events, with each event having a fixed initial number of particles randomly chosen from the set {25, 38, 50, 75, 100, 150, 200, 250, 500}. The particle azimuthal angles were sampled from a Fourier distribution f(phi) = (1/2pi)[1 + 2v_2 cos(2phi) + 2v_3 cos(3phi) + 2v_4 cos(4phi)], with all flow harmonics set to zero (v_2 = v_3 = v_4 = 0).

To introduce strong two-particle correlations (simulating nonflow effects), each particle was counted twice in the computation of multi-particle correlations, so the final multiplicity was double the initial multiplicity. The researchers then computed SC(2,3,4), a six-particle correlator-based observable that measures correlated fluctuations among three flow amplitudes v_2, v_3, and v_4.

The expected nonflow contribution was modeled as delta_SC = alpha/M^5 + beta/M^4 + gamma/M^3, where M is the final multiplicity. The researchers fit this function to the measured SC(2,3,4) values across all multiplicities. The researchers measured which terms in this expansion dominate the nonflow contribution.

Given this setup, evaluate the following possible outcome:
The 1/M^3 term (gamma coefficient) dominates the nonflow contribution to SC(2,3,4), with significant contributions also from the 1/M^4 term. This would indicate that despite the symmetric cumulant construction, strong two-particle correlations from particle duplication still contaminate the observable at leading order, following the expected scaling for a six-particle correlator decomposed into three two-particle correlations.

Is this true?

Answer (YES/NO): NO